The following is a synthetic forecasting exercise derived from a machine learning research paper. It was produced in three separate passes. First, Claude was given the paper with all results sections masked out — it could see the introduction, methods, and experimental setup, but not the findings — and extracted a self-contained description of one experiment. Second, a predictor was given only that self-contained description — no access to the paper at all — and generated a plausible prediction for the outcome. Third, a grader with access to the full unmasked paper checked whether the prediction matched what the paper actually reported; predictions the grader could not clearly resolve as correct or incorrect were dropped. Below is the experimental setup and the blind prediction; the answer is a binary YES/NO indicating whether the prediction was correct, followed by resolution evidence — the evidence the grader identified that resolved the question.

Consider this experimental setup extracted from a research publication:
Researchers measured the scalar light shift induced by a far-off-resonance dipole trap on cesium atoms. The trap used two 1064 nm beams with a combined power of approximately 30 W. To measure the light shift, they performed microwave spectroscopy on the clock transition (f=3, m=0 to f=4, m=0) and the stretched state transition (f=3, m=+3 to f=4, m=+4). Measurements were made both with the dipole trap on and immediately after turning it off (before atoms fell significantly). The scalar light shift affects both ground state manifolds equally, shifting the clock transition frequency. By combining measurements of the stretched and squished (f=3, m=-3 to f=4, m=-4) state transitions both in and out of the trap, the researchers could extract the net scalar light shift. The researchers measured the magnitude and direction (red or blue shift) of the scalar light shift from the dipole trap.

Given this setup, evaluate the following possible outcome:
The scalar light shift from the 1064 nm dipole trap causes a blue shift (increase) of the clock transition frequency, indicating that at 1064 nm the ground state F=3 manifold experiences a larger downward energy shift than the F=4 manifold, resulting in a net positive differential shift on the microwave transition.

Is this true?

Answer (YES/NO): NO